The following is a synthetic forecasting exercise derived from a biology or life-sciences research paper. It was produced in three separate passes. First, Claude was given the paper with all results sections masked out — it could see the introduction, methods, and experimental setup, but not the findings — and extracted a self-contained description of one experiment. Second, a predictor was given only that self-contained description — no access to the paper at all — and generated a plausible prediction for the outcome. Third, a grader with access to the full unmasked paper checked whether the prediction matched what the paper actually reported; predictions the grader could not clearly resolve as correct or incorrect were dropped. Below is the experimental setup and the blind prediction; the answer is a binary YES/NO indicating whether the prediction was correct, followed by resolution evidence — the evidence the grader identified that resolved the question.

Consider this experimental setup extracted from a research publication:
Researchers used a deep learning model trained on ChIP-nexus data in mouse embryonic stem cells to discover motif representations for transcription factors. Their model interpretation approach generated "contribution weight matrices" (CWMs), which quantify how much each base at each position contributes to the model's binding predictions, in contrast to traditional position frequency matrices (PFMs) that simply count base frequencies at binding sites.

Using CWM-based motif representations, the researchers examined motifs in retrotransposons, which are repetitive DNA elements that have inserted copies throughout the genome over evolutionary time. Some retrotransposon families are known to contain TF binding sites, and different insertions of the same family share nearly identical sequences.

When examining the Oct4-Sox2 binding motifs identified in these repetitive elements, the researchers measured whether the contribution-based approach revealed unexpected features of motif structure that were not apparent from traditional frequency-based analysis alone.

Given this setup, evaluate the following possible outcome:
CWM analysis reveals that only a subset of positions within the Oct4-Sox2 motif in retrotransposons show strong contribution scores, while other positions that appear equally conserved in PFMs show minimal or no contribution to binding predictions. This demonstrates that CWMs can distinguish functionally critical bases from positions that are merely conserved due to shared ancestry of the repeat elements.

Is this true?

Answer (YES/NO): YES